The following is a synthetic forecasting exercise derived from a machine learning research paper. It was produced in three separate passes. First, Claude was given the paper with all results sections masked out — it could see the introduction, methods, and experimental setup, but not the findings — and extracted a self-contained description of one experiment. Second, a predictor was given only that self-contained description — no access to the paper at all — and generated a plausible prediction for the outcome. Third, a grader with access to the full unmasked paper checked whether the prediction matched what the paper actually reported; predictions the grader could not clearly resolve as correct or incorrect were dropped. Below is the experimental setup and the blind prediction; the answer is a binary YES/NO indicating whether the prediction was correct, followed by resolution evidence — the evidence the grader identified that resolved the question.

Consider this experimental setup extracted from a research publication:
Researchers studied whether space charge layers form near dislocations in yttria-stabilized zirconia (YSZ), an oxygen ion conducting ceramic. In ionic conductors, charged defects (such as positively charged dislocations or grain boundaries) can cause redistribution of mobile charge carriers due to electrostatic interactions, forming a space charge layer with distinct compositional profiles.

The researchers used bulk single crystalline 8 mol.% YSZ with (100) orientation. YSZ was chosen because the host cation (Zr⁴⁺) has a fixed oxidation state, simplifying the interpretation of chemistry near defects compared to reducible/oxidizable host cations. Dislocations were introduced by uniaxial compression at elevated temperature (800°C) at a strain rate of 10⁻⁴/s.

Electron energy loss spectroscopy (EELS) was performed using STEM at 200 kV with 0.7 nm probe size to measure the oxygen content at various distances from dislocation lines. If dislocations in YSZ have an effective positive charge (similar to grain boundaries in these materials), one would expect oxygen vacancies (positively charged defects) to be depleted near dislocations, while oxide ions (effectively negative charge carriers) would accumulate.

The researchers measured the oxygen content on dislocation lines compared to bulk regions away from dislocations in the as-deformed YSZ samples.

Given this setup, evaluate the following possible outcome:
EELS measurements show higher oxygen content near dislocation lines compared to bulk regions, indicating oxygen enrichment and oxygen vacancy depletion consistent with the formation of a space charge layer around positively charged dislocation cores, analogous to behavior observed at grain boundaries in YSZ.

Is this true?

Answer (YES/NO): NO